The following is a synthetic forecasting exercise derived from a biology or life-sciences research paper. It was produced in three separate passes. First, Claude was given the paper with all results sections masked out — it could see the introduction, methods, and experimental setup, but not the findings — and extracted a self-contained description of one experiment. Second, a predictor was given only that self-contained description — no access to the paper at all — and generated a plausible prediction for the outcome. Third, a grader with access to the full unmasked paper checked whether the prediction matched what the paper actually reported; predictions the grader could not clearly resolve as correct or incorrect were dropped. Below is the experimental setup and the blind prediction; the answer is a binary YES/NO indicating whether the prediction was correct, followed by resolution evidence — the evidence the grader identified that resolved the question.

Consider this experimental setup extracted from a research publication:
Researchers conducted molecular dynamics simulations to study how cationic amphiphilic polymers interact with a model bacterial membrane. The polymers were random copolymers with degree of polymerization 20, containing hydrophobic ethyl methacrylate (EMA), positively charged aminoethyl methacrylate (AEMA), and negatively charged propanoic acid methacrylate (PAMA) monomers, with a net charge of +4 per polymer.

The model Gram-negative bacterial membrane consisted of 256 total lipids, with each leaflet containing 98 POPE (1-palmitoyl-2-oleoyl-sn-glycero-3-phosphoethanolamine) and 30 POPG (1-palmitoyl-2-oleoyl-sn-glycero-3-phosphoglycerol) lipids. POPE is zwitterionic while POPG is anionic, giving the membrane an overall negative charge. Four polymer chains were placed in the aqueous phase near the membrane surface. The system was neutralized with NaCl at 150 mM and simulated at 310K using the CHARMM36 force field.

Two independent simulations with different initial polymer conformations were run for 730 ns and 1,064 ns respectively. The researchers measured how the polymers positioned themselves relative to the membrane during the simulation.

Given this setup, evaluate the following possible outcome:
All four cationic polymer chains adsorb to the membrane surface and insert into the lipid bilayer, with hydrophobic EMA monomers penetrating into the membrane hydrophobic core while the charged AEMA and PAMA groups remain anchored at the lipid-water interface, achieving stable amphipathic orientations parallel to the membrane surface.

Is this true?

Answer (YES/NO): NO